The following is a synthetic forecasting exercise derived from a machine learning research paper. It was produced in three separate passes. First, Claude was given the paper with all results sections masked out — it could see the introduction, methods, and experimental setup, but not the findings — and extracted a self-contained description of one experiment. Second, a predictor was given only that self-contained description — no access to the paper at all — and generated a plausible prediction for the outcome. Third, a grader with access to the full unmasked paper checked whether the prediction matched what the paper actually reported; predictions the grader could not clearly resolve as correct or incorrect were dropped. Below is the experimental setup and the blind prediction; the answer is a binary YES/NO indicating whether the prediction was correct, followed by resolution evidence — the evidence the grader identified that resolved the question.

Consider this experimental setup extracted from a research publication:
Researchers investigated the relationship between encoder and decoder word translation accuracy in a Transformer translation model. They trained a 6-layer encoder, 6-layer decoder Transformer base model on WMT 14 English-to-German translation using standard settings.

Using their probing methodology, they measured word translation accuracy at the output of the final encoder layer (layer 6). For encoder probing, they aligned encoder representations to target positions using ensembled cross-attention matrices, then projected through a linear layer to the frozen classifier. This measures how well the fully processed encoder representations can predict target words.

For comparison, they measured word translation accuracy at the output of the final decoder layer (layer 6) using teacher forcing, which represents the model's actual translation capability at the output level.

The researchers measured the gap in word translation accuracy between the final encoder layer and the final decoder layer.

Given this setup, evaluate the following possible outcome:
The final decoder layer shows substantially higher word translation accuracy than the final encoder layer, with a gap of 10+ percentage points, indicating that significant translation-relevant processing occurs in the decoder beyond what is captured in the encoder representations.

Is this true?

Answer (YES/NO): YES